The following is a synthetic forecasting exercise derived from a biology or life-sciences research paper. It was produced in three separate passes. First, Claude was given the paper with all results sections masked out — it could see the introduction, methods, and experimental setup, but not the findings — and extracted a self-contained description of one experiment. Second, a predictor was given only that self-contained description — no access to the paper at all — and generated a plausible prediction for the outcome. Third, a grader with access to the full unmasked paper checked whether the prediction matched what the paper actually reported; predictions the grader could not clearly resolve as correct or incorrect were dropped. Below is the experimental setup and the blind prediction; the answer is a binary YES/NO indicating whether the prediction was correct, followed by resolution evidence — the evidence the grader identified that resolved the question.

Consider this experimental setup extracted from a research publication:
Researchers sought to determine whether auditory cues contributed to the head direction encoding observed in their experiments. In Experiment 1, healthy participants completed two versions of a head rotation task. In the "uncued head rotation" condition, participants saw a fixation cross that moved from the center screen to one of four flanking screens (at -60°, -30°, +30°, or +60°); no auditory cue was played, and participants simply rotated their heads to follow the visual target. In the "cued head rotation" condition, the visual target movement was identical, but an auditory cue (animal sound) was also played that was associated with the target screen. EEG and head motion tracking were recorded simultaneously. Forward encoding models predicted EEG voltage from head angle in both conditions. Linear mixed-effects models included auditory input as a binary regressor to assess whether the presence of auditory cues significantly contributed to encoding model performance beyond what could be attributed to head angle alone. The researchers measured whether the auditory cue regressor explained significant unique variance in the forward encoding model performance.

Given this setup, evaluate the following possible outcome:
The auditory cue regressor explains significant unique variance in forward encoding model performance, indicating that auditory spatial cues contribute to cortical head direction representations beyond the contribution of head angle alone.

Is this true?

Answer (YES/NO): NO